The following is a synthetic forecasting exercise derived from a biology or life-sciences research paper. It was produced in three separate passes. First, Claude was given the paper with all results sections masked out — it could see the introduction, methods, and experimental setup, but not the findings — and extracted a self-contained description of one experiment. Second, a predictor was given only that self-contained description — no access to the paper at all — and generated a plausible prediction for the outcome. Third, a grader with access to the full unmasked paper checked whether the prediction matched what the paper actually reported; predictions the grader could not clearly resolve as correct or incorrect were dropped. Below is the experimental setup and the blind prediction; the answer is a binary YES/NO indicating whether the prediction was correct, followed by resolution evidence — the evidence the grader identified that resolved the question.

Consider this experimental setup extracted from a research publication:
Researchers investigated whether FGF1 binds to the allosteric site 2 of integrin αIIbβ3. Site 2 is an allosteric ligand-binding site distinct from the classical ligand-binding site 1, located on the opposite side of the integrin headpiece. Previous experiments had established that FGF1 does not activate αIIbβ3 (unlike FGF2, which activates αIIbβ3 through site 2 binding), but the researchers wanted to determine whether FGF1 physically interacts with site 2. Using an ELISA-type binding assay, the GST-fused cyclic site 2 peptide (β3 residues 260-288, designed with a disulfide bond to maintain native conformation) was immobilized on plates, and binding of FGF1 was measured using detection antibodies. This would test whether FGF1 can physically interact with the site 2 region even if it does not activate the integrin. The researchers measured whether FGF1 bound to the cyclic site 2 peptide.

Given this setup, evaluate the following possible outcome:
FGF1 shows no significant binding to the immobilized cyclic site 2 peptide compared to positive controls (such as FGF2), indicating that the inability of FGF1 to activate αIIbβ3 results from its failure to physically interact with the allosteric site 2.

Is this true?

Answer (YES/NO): NO